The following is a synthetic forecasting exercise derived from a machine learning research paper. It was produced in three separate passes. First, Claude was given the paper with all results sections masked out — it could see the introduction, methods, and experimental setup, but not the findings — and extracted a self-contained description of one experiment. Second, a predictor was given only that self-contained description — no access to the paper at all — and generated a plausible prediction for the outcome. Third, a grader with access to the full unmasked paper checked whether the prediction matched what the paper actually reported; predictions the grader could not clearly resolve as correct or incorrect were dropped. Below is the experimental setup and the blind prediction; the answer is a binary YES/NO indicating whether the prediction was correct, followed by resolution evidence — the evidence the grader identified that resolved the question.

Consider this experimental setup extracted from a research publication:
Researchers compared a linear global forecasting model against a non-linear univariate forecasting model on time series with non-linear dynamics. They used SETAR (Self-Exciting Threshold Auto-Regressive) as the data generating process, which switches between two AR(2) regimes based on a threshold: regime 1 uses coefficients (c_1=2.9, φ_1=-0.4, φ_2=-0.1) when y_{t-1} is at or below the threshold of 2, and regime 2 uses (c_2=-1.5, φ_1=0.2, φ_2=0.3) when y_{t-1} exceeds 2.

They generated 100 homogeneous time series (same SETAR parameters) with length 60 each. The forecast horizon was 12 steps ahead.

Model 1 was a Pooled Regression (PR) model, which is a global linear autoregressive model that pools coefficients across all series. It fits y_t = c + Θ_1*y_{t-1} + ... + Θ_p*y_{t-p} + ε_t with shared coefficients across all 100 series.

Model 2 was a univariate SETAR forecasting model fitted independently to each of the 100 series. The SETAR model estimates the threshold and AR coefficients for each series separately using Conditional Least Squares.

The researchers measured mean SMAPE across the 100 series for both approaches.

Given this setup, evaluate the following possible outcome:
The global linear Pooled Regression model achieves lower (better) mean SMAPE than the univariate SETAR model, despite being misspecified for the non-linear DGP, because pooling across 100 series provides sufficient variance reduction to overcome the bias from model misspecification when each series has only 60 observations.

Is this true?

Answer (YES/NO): YES